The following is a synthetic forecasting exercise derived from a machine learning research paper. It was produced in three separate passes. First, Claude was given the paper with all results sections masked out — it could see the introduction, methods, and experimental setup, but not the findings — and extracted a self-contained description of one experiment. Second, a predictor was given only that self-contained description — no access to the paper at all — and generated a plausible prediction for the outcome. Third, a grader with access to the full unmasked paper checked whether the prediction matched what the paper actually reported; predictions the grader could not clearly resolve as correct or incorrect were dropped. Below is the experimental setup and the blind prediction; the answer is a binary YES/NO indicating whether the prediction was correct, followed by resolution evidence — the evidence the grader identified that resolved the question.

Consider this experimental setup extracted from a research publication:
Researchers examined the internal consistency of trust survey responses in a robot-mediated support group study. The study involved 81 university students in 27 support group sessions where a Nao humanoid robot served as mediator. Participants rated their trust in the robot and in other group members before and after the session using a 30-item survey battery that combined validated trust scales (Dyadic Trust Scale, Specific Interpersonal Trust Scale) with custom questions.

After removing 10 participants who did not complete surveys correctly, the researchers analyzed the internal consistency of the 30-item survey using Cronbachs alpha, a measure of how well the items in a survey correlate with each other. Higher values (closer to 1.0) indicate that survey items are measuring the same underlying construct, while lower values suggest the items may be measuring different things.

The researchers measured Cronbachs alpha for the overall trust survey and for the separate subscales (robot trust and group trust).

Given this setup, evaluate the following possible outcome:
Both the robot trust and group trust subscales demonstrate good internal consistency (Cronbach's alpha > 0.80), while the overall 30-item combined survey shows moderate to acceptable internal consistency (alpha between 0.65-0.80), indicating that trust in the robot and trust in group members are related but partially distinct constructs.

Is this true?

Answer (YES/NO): NO